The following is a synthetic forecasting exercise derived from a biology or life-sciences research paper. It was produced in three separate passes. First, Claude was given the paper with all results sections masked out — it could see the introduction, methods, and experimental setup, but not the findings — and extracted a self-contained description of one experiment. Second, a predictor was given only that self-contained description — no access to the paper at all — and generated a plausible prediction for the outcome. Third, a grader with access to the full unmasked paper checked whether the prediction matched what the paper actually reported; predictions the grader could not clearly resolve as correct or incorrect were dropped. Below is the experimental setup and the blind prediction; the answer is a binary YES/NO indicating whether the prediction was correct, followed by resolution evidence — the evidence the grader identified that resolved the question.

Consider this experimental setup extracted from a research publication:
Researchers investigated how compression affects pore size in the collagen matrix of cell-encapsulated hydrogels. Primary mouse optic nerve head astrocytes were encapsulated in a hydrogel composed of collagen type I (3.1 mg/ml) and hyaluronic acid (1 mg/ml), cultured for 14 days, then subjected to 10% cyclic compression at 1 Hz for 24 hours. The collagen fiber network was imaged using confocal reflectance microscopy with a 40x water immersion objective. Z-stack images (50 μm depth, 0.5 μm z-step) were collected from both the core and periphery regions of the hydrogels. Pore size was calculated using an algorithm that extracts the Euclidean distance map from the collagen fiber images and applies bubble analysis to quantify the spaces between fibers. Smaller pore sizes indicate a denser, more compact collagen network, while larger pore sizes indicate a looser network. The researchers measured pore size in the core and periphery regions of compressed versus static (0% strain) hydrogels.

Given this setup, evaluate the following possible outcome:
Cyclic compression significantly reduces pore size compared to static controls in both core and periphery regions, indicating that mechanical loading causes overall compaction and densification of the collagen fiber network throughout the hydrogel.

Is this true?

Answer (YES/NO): NO